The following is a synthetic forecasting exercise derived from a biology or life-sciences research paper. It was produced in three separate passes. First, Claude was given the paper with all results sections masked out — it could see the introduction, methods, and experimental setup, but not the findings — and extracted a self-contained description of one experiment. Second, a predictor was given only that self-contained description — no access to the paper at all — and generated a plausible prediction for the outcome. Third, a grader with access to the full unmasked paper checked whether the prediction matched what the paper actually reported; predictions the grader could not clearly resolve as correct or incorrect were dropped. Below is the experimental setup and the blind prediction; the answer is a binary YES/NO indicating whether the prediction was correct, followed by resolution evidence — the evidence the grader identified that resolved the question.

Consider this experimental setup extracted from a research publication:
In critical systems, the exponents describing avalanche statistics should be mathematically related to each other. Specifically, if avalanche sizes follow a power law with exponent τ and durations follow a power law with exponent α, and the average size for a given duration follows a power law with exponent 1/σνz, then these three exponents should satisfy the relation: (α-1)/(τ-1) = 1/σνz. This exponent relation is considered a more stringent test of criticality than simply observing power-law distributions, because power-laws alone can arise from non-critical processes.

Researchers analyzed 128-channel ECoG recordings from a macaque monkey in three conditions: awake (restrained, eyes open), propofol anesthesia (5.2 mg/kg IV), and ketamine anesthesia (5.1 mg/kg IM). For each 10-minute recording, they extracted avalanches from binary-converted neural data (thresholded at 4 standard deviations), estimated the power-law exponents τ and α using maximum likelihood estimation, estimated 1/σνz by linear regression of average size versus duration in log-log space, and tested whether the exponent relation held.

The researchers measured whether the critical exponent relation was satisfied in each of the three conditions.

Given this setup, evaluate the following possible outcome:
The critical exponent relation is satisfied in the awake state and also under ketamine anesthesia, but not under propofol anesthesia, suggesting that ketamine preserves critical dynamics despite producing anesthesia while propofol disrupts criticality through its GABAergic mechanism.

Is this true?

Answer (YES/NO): NO